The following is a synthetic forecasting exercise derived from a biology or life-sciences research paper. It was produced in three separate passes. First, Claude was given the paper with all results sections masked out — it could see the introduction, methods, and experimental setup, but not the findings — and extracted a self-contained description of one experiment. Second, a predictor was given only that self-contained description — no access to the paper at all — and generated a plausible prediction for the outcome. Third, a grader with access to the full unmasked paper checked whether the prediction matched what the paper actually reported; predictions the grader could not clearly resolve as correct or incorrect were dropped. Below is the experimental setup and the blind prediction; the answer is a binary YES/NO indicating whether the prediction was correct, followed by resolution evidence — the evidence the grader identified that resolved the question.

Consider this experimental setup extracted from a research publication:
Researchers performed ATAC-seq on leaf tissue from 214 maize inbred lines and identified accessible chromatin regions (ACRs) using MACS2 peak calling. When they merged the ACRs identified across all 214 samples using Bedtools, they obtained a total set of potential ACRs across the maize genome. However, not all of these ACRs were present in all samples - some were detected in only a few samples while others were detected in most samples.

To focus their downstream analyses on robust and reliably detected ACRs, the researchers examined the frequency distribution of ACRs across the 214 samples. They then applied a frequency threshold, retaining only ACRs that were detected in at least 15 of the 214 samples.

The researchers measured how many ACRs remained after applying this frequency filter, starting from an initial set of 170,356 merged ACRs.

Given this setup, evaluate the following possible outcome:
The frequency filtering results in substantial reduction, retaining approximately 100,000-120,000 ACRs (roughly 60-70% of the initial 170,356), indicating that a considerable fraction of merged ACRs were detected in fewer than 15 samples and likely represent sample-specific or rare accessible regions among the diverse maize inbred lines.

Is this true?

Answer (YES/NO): NO